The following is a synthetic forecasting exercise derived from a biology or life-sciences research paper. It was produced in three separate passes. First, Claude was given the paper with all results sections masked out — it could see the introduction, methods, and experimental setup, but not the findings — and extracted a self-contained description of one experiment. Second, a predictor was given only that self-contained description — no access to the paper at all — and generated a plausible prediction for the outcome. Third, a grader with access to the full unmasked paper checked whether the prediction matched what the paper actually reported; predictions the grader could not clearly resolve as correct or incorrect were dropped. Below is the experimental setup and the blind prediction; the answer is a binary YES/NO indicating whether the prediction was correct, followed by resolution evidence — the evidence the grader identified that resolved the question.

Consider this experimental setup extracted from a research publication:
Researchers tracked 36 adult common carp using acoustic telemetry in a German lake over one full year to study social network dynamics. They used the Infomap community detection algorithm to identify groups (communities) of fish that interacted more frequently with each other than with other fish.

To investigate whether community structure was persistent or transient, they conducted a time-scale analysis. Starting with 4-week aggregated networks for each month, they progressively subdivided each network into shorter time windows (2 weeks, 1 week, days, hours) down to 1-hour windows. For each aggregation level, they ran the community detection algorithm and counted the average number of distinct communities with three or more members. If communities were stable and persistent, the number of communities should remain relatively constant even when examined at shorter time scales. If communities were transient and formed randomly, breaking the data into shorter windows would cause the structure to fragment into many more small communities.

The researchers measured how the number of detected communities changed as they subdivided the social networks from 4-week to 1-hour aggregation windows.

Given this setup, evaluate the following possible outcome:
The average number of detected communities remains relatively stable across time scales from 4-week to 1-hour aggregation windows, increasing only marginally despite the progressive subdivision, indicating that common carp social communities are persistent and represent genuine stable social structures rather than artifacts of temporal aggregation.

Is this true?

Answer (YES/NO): NO